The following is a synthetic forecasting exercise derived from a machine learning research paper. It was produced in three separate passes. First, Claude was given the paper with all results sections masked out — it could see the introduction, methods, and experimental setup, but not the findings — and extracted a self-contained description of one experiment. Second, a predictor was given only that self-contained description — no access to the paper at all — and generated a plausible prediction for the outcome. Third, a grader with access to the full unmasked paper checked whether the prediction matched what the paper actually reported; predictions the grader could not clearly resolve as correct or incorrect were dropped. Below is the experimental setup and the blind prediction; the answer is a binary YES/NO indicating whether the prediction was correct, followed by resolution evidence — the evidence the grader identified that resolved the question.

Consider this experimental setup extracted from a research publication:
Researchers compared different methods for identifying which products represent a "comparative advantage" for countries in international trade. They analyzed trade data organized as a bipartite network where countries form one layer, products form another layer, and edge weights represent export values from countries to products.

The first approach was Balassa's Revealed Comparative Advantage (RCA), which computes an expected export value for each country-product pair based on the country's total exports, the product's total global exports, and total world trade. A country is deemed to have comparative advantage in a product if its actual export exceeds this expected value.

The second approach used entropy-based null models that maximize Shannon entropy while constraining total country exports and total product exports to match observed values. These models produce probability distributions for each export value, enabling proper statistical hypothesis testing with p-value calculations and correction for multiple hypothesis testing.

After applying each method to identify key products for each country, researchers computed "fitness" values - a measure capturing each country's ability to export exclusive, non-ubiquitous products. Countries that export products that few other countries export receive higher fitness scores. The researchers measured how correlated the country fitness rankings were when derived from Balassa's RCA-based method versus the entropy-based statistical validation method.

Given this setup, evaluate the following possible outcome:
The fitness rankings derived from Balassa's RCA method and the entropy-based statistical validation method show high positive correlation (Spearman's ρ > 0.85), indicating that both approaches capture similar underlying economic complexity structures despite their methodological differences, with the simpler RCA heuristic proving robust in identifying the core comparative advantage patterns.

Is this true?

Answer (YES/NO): YES